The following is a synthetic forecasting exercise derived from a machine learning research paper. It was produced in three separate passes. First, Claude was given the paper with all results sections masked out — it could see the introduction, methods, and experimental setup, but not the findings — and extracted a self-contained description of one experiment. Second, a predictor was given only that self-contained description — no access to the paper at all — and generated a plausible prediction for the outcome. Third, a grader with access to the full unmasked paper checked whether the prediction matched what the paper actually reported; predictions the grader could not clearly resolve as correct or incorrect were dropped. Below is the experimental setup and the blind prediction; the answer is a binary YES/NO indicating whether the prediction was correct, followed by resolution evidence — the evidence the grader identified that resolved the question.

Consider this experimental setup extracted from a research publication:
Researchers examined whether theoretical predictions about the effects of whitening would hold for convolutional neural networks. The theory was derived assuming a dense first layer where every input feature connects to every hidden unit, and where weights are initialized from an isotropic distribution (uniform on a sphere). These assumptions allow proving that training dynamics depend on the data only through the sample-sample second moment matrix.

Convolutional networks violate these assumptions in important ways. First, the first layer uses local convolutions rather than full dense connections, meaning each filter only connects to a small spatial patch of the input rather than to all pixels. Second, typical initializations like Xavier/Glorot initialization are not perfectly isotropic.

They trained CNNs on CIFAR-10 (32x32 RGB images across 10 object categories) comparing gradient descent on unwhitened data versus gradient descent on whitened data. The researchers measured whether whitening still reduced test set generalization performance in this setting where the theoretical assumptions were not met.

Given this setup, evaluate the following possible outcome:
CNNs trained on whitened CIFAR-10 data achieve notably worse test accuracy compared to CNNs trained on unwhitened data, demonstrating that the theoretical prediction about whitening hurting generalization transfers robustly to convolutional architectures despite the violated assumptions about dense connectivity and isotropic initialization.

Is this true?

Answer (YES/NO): YES